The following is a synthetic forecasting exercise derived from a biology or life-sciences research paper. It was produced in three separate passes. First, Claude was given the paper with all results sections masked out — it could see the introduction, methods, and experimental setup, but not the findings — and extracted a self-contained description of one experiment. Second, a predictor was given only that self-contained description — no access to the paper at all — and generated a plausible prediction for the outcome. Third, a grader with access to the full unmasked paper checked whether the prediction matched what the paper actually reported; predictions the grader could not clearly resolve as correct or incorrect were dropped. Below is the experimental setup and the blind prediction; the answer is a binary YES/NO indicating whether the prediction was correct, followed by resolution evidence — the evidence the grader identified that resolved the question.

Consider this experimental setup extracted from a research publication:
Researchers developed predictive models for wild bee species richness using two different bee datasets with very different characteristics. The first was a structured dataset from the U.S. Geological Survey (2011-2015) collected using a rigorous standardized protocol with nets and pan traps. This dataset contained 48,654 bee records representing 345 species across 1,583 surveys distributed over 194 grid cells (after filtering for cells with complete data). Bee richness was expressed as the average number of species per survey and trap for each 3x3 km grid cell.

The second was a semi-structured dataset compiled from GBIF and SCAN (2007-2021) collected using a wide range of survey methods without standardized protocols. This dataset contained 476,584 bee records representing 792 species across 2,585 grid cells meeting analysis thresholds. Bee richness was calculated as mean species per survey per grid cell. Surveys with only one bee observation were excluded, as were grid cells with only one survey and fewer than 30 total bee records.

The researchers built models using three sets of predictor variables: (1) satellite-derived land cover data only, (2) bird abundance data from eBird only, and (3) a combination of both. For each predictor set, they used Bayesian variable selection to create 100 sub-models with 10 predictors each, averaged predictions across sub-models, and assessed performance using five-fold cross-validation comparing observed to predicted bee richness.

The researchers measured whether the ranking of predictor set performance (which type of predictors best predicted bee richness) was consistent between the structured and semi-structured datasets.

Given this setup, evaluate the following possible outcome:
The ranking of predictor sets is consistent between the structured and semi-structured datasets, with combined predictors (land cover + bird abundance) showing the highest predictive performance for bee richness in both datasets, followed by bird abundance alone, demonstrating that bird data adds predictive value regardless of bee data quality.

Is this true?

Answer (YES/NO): NO